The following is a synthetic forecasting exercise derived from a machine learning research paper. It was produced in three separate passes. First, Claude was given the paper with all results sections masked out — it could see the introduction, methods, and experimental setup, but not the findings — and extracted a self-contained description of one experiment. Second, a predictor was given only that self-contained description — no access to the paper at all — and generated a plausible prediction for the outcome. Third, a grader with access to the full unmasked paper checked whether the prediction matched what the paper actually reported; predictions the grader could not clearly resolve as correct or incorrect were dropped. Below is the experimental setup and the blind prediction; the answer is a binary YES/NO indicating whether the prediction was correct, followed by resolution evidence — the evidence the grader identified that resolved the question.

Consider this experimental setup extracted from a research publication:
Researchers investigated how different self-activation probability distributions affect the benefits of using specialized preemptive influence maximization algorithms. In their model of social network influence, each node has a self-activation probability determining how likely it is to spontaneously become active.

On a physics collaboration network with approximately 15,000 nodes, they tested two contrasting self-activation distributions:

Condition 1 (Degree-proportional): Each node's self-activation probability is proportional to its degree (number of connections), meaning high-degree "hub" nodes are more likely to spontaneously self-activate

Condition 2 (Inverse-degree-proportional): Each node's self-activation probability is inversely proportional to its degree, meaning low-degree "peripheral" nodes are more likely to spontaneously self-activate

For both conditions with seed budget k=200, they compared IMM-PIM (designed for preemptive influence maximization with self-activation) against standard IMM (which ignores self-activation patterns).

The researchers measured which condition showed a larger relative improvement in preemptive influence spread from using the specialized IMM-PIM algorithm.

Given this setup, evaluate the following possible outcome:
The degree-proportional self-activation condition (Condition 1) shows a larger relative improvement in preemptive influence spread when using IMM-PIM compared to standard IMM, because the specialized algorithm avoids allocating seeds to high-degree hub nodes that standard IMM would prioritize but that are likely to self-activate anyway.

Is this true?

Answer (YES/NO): NO